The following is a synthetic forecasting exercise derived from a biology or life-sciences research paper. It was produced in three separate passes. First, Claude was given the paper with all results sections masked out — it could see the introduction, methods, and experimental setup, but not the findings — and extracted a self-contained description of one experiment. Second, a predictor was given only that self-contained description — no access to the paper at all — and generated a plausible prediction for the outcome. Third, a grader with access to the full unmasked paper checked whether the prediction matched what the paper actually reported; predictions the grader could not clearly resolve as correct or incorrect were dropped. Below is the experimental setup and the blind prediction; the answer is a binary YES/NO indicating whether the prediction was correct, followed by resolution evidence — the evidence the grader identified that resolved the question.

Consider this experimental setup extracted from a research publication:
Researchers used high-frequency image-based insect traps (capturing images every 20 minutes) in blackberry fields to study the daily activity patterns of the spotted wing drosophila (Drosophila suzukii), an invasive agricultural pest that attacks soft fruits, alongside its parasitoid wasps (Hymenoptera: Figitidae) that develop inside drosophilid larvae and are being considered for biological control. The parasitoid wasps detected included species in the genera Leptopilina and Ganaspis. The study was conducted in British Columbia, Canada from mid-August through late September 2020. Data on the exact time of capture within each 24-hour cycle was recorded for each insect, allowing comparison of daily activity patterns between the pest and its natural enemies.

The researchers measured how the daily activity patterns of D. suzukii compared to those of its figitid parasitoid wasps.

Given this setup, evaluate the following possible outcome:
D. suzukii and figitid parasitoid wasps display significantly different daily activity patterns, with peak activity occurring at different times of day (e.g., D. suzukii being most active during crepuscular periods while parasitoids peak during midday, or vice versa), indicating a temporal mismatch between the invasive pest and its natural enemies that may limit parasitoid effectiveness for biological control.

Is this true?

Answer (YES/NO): YES